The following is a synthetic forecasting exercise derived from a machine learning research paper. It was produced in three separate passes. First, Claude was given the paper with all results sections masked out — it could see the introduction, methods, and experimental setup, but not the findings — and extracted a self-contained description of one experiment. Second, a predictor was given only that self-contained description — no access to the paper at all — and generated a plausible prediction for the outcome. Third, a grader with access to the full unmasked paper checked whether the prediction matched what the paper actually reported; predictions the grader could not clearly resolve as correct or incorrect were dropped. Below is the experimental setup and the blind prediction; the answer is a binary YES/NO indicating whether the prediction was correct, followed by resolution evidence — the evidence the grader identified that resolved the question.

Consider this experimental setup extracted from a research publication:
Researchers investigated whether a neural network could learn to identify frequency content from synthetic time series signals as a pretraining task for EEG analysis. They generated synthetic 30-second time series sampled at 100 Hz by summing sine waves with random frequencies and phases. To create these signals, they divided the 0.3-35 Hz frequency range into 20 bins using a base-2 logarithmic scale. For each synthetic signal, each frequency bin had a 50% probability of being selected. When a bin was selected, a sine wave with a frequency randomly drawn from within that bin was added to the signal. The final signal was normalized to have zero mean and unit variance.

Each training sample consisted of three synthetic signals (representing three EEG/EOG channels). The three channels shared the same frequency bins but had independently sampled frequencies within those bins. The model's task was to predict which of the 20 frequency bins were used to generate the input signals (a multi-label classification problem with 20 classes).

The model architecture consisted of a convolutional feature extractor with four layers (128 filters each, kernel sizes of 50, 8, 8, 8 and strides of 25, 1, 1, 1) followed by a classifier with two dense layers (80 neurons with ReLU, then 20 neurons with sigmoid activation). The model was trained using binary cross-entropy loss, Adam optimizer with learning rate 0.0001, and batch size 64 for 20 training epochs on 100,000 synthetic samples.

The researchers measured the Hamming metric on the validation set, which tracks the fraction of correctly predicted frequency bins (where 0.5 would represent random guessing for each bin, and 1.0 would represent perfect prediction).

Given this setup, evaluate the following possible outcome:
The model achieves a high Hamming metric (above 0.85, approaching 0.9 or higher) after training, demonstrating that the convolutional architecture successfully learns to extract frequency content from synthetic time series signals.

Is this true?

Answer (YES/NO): YES